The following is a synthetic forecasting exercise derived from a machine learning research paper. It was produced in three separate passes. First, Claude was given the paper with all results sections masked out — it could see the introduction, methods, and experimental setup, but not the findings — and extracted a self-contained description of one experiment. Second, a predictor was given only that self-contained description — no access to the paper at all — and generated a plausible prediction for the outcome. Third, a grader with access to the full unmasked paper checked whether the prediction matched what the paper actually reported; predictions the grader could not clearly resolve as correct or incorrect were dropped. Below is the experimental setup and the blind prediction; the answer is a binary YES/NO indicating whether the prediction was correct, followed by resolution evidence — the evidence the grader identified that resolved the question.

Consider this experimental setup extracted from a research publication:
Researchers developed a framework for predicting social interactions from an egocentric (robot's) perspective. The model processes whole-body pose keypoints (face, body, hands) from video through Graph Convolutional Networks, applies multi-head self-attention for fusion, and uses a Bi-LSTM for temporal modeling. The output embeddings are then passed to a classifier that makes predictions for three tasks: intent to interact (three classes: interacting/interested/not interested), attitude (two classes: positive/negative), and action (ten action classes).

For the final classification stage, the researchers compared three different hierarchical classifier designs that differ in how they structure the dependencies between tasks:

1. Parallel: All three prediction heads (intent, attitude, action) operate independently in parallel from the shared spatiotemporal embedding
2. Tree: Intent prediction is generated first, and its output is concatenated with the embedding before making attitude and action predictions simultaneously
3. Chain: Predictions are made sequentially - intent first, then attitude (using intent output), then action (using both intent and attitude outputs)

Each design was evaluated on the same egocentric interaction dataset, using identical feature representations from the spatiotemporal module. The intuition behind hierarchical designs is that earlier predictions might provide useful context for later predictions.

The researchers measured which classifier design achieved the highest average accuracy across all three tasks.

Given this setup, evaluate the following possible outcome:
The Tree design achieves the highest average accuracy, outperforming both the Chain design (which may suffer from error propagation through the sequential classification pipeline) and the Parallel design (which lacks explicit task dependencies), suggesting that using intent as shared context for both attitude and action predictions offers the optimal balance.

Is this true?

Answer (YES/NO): NO